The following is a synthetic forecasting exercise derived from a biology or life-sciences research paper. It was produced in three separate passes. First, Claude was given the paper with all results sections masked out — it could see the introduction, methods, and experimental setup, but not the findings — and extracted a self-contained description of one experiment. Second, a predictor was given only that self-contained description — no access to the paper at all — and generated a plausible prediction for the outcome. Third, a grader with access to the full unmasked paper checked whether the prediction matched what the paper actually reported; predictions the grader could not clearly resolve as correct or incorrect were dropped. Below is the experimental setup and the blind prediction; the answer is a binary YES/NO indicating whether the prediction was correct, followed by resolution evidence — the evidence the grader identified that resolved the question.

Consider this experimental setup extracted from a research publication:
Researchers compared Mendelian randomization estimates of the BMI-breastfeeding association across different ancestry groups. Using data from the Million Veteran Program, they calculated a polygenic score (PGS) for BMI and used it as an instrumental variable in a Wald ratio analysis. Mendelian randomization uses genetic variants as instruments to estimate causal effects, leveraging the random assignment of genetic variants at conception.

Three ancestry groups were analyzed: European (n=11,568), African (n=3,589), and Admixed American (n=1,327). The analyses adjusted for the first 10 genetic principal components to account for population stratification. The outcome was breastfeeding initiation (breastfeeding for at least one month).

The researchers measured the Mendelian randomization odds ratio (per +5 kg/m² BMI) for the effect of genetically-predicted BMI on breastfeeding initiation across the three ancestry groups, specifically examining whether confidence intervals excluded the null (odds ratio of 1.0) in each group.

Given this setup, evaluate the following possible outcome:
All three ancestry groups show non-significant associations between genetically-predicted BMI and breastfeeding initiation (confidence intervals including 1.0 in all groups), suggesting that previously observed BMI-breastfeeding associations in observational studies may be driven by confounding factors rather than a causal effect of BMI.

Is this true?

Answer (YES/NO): NO